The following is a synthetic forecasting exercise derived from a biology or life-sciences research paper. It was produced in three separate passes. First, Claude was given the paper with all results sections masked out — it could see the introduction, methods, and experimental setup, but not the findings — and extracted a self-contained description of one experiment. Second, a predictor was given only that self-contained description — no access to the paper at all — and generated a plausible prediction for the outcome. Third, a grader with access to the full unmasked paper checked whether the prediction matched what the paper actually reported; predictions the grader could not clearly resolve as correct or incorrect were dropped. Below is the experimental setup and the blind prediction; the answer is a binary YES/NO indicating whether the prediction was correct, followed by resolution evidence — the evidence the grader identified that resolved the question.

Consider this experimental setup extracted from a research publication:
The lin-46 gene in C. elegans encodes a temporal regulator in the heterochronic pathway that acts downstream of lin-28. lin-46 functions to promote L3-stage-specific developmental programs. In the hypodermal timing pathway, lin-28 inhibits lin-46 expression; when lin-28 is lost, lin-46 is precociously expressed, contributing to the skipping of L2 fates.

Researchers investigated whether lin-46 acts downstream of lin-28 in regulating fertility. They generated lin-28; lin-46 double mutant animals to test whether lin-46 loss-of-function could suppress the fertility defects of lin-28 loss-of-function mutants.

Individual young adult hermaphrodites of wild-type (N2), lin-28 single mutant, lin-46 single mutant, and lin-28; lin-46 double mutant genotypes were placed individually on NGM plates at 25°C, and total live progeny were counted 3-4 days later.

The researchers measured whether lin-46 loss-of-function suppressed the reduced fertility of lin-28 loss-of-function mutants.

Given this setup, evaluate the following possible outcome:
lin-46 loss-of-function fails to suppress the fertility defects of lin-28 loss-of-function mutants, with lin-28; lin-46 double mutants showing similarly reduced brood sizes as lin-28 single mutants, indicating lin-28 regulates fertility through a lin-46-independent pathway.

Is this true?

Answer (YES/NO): NO